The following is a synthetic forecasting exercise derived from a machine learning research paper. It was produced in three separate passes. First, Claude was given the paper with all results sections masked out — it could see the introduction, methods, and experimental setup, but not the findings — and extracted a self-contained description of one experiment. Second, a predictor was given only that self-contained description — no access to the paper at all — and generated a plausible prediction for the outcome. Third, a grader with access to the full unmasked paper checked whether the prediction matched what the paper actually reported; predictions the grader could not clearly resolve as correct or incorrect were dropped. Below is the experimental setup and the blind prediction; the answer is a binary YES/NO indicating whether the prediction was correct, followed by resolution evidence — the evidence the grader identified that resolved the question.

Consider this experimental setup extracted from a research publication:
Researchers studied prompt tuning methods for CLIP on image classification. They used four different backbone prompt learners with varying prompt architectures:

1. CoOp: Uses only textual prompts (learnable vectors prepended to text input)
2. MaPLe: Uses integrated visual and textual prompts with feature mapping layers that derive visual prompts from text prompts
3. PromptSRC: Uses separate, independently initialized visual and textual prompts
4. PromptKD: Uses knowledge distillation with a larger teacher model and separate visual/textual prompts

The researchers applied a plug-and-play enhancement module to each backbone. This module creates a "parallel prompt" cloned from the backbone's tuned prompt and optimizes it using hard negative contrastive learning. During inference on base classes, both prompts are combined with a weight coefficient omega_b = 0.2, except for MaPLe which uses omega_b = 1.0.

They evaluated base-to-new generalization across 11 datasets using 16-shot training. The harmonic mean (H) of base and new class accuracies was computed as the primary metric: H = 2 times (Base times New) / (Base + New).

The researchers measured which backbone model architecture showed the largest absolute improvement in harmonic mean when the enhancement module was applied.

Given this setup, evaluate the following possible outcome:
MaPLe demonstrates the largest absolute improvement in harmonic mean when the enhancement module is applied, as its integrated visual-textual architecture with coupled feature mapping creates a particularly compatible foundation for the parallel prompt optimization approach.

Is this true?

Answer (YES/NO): NO